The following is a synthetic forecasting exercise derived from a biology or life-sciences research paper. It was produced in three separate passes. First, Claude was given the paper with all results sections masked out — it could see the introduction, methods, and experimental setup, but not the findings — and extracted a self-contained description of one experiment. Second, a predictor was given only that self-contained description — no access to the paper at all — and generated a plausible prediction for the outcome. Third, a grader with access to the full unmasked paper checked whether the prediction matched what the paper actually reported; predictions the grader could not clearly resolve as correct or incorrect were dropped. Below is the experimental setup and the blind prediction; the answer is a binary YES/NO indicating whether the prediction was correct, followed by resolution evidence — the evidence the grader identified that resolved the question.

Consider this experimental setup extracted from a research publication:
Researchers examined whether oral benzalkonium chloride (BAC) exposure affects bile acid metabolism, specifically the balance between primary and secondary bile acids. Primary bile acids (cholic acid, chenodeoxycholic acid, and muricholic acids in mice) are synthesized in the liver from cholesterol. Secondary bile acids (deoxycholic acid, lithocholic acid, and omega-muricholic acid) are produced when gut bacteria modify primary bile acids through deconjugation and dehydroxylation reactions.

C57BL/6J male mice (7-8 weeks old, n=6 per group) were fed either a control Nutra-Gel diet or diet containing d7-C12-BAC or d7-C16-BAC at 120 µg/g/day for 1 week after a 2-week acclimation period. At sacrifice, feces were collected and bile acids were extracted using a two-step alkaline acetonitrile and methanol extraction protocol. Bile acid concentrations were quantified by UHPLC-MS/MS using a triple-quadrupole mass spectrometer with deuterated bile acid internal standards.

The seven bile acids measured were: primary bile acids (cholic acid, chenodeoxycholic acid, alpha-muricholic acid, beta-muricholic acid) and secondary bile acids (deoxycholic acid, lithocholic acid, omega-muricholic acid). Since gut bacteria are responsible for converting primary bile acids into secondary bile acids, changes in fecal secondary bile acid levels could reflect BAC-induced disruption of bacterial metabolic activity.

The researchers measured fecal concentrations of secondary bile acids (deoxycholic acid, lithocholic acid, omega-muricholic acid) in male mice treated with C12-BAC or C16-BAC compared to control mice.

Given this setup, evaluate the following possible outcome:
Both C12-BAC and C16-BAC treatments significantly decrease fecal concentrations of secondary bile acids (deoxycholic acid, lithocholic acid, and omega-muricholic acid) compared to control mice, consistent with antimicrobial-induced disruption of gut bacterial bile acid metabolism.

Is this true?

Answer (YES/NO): NO